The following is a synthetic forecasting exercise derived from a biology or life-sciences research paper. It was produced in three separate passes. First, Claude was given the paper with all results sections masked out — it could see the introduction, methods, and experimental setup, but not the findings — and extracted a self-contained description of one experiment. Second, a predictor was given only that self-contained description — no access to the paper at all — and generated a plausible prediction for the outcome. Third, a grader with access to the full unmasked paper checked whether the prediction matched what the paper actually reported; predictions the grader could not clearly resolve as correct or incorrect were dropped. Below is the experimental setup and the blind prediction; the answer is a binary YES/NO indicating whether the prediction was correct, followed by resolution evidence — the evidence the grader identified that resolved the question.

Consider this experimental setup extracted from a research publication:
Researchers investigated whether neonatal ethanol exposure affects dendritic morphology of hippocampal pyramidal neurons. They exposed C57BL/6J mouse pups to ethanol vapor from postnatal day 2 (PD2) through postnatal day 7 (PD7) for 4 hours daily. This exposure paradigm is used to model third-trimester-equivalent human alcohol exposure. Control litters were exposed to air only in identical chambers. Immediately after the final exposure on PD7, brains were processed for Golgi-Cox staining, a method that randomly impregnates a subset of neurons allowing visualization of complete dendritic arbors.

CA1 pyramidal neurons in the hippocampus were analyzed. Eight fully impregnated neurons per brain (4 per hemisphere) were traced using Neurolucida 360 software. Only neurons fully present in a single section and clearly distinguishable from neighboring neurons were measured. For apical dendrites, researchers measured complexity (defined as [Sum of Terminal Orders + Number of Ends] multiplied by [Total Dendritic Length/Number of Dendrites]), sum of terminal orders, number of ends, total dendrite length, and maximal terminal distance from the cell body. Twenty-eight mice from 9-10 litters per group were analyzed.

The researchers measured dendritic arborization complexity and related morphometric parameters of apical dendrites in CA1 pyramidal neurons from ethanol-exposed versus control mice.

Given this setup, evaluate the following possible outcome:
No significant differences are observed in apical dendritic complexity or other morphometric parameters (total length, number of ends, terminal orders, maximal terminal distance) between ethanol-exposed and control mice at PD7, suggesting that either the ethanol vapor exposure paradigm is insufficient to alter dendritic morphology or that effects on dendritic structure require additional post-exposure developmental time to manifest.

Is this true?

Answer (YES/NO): NO